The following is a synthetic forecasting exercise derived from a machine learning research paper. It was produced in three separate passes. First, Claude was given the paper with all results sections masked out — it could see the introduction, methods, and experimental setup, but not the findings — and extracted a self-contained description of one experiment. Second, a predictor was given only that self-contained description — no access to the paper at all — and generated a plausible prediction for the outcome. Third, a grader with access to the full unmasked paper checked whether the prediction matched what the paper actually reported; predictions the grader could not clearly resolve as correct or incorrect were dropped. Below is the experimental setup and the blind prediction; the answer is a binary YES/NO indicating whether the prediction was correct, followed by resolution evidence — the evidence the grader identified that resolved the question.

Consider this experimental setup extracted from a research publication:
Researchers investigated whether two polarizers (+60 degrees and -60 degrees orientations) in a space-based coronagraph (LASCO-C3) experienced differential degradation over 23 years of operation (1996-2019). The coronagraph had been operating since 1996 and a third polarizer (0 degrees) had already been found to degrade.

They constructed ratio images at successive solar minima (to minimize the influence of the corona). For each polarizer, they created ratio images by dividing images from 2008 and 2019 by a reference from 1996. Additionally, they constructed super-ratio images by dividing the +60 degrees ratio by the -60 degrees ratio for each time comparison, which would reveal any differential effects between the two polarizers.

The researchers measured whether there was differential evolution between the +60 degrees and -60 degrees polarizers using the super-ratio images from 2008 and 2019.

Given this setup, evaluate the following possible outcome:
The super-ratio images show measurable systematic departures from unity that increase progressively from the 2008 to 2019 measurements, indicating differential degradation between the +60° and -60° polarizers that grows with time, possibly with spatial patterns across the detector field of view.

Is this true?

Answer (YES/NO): NO